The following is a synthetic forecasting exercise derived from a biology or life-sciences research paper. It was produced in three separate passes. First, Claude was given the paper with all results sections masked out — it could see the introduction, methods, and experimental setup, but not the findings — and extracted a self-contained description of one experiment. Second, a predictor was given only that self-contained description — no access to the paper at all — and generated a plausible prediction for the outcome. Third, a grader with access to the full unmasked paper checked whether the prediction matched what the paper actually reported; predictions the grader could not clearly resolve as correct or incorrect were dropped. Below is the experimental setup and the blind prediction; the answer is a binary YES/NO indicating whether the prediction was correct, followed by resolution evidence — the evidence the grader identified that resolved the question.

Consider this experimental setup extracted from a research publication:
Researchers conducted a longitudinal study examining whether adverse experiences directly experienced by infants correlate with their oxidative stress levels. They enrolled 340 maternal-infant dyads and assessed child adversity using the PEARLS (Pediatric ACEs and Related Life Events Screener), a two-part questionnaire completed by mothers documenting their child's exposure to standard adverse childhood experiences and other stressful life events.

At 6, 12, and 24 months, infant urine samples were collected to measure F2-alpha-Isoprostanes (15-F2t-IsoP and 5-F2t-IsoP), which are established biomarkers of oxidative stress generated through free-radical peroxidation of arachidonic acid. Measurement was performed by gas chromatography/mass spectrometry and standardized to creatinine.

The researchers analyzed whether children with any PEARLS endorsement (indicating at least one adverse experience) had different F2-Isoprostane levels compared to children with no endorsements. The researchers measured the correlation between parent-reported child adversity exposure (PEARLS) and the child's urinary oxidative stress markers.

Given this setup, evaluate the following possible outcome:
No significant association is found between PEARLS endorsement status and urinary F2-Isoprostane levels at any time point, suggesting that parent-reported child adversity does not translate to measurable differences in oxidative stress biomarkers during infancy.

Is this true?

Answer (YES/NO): YES